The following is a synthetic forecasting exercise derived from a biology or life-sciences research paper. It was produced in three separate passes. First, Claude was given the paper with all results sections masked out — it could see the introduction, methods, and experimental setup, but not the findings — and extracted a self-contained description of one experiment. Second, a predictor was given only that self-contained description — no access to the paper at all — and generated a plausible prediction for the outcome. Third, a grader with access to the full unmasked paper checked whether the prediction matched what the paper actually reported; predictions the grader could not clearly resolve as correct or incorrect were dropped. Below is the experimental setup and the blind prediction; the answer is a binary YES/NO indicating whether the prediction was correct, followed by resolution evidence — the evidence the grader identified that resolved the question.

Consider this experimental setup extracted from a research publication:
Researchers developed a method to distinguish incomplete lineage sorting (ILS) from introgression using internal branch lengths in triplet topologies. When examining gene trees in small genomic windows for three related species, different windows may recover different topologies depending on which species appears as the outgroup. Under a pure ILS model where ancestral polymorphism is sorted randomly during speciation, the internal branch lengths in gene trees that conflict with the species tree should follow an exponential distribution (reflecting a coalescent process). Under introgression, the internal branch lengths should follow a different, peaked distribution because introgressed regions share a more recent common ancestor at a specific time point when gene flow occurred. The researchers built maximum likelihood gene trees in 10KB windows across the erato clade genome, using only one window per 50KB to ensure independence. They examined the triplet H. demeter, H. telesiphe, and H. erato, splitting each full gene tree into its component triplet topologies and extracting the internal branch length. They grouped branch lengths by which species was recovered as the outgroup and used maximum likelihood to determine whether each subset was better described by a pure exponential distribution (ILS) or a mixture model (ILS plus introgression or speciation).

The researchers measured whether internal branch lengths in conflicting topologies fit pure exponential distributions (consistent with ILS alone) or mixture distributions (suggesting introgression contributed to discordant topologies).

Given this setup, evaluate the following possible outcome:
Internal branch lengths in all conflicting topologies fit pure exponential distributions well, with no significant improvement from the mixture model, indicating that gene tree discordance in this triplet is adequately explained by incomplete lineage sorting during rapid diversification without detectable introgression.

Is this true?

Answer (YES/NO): NO